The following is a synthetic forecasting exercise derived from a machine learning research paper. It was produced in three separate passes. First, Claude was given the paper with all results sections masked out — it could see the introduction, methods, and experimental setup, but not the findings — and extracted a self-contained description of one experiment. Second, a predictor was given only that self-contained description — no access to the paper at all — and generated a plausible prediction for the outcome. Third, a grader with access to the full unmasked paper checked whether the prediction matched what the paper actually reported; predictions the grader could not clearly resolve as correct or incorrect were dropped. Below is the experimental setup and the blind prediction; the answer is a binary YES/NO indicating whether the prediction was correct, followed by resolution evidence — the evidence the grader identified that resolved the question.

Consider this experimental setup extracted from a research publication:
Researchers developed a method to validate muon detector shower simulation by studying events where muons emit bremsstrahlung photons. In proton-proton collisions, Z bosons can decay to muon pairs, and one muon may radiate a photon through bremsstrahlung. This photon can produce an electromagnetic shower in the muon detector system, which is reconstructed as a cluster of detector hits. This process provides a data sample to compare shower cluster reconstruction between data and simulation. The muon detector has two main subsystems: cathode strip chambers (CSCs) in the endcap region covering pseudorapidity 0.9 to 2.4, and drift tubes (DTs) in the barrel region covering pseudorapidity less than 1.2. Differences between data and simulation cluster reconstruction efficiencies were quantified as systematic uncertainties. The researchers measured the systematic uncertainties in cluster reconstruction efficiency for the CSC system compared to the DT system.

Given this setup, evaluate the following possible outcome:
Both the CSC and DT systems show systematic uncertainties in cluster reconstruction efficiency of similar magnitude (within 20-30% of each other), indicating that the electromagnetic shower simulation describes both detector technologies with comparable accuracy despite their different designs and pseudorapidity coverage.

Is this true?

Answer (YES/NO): YES